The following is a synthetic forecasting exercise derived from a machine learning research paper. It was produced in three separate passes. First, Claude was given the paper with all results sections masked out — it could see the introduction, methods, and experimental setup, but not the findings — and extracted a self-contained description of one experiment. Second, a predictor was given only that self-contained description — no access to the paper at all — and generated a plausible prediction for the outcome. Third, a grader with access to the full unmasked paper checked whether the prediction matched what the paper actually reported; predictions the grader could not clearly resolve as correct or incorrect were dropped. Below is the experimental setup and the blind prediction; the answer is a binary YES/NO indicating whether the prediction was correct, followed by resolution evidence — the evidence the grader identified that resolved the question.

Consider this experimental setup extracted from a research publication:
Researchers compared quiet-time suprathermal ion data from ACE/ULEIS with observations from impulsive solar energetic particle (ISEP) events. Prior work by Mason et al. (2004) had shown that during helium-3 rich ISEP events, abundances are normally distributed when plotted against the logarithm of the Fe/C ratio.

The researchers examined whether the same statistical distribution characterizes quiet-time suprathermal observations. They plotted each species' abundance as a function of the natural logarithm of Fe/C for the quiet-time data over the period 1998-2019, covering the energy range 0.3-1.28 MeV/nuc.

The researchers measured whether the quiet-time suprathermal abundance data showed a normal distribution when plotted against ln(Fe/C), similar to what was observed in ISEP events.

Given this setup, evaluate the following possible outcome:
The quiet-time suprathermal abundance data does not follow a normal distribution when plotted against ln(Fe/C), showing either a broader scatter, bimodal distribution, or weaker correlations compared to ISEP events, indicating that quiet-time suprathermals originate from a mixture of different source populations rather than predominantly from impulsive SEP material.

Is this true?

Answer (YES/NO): YES